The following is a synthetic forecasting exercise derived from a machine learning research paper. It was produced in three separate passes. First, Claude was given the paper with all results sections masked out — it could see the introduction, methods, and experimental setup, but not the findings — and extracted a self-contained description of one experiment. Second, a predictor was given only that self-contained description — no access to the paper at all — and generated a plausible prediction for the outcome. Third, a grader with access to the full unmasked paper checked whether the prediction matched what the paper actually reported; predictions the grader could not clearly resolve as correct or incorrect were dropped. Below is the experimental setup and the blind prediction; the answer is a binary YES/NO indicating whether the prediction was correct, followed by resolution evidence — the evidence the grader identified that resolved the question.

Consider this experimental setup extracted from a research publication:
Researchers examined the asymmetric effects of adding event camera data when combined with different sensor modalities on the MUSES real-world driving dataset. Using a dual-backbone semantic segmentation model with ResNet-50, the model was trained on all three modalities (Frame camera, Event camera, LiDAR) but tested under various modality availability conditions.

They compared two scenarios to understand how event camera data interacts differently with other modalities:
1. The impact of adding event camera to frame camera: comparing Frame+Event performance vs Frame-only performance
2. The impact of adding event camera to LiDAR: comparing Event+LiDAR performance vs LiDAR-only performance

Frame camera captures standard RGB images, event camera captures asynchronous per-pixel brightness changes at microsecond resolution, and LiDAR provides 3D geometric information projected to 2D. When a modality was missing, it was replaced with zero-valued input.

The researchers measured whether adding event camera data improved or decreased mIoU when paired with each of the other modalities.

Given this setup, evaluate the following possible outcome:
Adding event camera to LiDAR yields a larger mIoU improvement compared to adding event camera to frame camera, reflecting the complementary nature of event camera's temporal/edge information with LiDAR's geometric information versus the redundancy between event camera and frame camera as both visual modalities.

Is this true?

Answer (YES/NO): YES